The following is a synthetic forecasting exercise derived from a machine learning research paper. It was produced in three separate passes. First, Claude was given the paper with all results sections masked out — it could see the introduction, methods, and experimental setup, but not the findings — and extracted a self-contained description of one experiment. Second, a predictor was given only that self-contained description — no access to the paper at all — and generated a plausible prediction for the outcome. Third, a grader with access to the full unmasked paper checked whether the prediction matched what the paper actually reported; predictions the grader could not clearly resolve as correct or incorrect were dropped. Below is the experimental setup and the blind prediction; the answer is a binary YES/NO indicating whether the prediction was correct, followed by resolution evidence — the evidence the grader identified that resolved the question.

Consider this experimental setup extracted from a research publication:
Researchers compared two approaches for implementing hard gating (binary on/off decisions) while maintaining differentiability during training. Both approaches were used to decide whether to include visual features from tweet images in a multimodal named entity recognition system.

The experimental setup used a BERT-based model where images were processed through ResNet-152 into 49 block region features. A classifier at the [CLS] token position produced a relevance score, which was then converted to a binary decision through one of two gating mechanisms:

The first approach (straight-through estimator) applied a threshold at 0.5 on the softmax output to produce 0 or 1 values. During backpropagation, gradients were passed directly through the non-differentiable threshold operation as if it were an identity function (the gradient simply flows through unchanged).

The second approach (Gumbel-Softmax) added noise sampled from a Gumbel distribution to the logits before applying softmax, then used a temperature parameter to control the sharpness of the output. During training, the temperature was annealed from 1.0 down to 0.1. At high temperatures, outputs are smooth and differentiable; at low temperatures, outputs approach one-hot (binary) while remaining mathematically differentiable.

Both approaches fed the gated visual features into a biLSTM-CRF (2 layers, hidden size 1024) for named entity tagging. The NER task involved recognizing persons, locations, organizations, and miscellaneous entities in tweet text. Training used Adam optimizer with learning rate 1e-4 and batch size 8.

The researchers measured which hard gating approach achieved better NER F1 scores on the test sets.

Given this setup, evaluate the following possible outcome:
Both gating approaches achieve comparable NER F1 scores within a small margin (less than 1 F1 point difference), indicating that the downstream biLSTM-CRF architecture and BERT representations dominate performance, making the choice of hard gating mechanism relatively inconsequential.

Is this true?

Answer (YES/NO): YES